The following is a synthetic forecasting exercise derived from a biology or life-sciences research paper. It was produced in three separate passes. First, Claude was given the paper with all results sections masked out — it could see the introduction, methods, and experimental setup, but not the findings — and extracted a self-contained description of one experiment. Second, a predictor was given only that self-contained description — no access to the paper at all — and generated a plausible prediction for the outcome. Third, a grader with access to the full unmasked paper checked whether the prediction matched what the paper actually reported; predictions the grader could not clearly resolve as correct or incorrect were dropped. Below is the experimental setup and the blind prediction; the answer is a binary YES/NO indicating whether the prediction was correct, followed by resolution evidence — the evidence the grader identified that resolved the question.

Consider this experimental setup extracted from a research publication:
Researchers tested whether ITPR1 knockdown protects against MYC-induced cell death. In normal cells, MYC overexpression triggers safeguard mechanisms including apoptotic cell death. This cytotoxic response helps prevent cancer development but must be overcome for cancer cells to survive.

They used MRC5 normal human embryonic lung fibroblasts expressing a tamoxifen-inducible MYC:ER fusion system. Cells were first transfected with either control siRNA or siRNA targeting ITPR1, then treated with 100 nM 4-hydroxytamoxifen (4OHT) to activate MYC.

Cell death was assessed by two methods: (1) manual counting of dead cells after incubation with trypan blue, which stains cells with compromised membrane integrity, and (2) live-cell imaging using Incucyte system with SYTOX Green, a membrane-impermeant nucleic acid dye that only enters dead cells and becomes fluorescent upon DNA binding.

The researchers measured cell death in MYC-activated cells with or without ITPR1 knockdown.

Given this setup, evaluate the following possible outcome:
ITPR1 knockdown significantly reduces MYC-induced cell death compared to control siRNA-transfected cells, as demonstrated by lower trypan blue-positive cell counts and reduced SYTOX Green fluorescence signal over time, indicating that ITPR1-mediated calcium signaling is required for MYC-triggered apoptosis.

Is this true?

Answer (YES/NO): YES